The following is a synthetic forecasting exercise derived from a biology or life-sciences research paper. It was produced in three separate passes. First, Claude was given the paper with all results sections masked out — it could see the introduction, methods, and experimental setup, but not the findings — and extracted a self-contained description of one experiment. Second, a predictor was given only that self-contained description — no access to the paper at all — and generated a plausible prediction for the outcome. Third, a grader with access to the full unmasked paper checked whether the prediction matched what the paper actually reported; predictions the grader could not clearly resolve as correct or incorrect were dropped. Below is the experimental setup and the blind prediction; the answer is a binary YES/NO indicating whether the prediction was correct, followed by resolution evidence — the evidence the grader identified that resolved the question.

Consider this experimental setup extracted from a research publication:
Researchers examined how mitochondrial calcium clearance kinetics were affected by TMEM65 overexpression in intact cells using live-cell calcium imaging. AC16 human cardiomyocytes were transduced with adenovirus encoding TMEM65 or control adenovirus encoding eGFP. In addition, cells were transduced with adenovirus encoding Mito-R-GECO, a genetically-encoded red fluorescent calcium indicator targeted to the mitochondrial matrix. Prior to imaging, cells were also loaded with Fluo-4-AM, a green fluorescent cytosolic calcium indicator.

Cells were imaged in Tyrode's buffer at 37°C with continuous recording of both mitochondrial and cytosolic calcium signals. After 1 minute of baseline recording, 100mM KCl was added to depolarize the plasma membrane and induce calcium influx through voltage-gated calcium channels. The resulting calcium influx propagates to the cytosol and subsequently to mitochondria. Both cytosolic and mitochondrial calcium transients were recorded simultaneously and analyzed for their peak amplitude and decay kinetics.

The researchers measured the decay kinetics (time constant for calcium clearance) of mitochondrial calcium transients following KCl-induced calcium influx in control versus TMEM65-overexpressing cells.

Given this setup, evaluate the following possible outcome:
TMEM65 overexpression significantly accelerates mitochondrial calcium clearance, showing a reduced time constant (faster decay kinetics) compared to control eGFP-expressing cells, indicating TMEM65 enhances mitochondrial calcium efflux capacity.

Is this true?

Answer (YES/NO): YES